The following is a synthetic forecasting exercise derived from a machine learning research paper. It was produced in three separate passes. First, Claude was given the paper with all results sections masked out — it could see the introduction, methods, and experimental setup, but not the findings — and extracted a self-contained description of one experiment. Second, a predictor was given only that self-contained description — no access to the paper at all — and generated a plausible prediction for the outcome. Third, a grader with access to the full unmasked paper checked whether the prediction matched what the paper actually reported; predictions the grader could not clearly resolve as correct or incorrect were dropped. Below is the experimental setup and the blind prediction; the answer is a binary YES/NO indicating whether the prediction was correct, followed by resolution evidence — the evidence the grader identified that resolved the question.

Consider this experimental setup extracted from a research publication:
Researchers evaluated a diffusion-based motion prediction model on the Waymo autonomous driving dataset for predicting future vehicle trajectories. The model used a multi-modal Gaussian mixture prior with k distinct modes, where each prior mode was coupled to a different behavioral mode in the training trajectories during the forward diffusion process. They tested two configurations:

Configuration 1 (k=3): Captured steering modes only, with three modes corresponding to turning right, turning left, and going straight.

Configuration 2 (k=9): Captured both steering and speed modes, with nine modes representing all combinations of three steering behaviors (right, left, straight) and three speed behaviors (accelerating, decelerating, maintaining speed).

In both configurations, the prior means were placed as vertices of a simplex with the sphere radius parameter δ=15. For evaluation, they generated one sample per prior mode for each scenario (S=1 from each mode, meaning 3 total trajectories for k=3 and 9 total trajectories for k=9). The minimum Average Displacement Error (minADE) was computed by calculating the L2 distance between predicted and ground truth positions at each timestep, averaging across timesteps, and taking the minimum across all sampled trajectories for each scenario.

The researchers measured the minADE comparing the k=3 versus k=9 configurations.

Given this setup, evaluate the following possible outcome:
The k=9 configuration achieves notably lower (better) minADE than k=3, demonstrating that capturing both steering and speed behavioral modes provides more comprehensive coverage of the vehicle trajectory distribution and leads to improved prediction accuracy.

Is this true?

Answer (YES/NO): YES